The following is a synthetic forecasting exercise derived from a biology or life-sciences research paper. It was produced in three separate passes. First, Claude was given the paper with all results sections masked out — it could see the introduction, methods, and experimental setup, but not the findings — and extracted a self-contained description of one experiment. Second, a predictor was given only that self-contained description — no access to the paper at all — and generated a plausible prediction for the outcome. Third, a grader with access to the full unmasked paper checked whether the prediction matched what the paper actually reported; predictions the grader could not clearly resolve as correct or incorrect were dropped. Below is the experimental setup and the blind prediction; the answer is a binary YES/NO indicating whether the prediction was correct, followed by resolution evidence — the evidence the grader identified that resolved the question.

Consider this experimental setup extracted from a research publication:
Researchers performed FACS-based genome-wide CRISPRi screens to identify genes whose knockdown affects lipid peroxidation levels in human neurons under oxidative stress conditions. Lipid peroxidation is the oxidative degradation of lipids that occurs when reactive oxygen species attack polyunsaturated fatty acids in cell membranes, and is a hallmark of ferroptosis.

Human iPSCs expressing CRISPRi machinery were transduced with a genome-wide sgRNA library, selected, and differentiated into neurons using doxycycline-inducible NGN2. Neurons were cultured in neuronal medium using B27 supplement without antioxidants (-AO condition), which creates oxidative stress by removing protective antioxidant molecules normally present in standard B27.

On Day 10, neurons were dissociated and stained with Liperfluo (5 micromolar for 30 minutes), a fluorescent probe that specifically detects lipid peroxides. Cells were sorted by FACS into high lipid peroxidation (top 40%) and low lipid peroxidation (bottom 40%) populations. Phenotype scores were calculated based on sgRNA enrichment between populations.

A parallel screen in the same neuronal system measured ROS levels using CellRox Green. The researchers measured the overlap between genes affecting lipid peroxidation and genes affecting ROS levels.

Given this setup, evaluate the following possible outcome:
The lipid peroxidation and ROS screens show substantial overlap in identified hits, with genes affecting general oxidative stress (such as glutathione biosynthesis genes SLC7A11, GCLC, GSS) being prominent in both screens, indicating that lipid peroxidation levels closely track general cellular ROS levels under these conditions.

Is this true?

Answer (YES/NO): NO